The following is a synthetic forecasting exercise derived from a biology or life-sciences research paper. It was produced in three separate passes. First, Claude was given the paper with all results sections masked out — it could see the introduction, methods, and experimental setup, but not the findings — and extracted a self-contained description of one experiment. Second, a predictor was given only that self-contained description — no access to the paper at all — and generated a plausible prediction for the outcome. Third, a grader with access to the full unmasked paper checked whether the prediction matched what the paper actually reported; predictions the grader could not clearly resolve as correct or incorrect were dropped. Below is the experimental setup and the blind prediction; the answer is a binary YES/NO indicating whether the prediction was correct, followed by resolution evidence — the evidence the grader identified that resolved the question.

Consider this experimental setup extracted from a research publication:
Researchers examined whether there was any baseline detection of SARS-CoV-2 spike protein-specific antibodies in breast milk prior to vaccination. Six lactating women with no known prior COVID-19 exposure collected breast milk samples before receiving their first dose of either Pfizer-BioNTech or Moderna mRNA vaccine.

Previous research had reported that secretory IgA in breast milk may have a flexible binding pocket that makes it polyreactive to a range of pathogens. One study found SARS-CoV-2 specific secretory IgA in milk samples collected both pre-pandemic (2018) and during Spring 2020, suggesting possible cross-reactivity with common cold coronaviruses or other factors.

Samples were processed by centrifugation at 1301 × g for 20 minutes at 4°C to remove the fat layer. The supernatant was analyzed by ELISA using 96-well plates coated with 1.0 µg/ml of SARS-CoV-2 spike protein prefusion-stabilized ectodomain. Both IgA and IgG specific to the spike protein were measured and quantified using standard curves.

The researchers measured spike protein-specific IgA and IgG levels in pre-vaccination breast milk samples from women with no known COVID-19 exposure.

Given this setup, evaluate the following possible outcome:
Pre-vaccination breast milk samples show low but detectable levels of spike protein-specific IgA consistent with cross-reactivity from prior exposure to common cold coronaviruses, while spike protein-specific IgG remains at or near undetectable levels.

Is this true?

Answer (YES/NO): NO